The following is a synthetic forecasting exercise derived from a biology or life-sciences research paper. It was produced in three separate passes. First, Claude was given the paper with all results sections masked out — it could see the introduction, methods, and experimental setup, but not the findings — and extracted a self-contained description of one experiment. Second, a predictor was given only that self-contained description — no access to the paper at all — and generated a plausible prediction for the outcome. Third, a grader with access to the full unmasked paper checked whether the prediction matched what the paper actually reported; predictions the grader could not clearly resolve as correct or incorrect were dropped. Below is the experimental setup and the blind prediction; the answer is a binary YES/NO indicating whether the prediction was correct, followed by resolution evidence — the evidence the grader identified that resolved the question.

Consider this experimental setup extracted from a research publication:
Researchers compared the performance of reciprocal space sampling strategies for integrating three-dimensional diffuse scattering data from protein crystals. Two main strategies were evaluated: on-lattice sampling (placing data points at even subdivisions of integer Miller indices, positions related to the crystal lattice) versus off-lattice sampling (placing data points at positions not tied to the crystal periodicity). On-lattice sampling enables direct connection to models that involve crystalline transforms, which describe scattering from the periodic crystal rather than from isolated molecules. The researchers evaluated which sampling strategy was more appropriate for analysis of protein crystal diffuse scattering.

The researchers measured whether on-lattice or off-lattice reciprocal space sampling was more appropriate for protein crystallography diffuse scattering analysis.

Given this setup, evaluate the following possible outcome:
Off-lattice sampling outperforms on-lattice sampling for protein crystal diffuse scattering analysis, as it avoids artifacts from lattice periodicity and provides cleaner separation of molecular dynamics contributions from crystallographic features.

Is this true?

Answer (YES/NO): NO